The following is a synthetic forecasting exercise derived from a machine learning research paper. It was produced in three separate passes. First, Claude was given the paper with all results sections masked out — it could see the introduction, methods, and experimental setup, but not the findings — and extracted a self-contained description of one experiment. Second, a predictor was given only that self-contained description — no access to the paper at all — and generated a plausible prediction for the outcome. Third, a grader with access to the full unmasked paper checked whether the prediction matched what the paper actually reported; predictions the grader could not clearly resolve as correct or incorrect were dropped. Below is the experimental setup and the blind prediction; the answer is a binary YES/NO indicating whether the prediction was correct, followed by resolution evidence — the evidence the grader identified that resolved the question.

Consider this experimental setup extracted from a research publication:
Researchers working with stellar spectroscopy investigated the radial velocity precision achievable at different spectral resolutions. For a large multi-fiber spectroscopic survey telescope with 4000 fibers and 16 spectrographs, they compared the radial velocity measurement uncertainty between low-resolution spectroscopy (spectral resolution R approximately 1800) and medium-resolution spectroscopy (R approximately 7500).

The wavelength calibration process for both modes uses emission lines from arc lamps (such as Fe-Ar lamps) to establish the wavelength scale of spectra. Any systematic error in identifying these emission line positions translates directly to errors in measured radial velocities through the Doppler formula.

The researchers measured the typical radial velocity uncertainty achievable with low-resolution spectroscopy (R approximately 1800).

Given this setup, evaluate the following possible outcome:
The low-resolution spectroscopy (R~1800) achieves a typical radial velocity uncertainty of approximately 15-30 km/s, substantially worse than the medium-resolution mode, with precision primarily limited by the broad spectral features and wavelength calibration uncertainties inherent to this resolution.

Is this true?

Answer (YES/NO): NO